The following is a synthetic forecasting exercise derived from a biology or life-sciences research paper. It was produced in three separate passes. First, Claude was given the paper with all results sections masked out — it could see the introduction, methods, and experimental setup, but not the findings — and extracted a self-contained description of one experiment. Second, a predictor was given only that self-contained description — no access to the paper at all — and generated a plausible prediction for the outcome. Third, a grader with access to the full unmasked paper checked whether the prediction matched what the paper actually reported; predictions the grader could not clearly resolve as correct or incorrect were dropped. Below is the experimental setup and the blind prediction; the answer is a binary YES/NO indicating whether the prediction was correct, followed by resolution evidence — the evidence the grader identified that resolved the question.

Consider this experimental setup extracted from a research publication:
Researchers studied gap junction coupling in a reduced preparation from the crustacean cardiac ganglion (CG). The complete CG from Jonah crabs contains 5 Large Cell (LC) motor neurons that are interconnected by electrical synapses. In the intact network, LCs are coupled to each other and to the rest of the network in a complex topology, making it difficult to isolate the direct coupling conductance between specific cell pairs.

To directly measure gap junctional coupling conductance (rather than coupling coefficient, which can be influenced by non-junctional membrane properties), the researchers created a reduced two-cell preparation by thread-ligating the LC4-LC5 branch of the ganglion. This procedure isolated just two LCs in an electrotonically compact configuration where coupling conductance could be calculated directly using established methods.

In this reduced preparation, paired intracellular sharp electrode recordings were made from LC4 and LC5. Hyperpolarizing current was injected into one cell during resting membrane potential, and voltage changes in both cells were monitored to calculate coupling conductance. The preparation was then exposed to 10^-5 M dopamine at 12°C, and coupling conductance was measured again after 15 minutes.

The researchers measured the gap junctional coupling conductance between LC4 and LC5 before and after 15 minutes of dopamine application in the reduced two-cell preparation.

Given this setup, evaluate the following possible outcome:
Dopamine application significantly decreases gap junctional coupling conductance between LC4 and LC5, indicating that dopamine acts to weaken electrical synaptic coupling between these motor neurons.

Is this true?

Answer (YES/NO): NO